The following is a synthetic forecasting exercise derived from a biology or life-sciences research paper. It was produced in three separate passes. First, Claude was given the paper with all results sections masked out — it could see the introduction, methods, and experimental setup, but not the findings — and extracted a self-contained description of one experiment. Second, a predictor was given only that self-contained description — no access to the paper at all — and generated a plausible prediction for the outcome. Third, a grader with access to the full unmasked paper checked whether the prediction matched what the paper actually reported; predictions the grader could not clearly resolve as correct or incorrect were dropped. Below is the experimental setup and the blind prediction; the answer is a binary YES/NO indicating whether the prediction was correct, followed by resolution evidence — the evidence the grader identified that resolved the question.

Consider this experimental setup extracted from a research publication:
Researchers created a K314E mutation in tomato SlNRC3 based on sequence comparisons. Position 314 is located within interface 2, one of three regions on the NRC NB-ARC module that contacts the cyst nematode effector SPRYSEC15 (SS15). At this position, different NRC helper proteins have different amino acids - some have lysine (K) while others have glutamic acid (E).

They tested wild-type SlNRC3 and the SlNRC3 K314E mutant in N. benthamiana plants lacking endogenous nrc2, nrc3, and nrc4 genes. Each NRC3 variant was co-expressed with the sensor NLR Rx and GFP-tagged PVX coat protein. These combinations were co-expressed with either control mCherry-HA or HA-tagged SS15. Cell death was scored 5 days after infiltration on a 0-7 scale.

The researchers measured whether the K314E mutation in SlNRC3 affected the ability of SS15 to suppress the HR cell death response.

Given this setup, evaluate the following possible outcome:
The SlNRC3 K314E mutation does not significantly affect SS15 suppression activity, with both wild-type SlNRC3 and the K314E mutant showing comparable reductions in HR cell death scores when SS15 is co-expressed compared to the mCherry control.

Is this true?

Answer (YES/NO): NO